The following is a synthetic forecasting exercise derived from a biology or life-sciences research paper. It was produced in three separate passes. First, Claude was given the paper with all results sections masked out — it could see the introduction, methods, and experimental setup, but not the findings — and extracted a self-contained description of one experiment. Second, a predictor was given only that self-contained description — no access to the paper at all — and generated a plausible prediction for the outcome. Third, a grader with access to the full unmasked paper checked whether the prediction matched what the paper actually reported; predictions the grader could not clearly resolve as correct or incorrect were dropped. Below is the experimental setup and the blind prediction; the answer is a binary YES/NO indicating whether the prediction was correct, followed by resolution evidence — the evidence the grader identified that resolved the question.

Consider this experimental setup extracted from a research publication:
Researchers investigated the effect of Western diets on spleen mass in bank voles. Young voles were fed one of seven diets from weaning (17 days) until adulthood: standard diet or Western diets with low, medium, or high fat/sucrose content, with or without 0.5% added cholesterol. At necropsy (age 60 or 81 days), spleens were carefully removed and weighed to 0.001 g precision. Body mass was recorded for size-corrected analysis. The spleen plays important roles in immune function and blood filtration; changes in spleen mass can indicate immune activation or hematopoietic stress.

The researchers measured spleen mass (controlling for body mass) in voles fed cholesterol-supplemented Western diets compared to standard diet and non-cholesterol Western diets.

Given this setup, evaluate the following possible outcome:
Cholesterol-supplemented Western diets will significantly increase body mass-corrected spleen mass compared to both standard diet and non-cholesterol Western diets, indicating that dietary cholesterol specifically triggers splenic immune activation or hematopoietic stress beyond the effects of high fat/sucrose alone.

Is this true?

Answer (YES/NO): YES